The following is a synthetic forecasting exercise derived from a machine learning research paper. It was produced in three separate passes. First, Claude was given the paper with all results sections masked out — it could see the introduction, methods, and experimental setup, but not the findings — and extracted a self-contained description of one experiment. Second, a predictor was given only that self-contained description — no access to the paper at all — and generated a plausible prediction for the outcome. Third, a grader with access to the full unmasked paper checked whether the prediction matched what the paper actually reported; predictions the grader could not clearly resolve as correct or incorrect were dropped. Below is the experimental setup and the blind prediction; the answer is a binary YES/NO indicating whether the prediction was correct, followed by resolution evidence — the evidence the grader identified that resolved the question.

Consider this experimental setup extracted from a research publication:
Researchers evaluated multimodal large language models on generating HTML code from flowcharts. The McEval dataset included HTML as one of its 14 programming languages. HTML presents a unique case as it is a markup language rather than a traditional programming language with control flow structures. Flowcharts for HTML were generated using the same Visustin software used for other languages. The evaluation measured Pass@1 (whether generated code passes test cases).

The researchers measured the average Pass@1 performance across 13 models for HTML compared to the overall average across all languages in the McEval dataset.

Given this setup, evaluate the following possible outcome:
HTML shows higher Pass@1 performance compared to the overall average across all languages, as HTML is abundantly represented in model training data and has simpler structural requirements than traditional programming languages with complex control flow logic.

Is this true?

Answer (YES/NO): NO